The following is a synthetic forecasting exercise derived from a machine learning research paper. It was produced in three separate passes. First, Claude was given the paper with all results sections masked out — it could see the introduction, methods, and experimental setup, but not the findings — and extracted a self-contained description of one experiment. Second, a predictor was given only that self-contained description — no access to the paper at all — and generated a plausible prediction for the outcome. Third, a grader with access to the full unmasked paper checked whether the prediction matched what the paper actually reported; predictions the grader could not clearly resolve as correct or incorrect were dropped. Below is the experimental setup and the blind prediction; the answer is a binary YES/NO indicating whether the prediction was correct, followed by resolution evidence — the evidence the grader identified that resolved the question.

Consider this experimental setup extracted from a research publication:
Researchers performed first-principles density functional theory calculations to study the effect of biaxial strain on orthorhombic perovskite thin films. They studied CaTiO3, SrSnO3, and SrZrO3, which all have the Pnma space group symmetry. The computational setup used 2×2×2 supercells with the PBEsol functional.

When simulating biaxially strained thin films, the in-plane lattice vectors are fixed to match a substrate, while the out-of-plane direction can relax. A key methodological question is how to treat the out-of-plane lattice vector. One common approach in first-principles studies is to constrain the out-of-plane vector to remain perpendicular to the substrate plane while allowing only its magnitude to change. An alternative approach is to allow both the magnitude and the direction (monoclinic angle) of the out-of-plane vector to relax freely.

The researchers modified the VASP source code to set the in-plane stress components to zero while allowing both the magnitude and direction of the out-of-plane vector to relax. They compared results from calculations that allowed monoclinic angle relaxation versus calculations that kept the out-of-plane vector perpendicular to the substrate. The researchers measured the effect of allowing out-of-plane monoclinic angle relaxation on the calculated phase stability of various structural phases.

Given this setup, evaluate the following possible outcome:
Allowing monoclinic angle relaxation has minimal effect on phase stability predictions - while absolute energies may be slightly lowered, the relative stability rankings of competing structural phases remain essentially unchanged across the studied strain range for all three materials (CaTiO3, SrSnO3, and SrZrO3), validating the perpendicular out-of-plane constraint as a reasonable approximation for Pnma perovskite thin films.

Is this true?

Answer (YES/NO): NO